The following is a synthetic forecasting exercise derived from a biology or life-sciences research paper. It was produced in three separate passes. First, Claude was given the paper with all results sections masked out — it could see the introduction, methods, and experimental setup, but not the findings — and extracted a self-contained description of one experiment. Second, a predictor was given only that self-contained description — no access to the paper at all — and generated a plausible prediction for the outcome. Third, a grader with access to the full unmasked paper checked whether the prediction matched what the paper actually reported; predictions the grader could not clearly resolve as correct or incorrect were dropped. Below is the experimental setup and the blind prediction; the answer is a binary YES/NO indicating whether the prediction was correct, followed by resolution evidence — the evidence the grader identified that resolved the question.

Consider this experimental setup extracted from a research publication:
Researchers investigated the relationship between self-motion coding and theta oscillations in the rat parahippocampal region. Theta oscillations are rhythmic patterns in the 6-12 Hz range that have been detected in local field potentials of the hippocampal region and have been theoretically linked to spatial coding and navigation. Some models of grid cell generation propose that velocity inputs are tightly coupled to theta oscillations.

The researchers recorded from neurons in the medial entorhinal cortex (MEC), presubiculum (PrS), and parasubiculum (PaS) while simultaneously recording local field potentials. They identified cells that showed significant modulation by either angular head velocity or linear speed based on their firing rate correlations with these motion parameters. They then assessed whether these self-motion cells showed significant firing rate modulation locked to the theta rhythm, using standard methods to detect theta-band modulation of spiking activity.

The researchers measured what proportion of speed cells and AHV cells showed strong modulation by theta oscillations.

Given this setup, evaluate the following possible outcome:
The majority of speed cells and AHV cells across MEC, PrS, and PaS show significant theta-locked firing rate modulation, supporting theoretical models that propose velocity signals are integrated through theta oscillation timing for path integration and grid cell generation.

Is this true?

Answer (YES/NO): NO